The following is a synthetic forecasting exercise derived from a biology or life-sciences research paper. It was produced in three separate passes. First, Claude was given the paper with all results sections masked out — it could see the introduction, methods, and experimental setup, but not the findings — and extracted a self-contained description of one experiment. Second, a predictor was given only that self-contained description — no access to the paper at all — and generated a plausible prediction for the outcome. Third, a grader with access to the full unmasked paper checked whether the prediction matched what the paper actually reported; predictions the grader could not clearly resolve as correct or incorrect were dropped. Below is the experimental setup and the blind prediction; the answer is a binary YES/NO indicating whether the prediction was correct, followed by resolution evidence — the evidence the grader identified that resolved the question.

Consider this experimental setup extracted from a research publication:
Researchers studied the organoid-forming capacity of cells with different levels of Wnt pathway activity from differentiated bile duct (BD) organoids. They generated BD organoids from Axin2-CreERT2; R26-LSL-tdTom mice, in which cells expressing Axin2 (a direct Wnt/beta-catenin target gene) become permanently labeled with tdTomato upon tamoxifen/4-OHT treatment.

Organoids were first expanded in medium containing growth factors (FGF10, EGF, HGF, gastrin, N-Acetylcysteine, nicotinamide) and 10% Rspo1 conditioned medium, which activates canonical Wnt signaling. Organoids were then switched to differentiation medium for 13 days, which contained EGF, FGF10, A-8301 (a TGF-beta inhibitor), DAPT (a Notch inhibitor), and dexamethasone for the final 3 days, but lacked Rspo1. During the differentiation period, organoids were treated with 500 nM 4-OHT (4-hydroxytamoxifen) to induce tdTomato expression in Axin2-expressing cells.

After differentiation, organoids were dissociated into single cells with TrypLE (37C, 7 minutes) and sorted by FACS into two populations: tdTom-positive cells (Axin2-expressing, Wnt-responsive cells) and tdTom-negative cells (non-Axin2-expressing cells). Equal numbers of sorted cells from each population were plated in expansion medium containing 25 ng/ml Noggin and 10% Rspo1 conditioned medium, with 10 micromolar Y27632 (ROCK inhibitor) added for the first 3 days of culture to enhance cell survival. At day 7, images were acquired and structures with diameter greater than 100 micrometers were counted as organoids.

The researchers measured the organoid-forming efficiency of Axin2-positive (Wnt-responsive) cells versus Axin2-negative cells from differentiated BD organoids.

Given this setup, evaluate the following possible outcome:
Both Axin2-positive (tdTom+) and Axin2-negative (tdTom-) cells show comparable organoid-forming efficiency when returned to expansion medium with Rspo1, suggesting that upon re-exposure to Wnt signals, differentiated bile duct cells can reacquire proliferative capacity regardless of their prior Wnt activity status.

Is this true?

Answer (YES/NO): NO